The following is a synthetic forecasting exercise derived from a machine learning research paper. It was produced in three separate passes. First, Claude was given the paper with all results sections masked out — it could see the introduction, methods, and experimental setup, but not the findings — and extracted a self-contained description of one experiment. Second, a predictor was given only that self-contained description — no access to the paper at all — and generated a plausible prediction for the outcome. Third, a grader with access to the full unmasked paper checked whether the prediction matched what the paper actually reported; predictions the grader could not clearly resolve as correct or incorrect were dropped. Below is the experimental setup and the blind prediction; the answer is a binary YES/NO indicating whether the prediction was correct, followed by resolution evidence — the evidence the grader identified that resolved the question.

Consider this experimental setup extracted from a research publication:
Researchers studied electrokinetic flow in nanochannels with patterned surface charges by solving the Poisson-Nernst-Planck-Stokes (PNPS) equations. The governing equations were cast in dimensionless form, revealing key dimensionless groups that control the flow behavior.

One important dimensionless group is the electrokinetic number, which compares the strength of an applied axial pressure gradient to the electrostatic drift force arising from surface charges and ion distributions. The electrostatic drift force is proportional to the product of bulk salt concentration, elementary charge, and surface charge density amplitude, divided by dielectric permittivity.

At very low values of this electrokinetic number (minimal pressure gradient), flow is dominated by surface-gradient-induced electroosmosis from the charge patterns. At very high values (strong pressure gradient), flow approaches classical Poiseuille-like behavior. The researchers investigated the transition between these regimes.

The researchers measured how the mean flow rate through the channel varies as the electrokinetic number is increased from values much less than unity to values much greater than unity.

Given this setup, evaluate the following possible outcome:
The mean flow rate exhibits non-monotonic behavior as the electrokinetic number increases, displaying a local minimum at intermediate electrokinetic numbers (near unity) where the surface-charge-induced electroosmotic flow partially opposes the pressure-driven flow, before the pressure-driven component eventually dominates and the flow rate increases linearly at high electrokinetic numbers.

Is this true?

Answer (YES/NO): NO